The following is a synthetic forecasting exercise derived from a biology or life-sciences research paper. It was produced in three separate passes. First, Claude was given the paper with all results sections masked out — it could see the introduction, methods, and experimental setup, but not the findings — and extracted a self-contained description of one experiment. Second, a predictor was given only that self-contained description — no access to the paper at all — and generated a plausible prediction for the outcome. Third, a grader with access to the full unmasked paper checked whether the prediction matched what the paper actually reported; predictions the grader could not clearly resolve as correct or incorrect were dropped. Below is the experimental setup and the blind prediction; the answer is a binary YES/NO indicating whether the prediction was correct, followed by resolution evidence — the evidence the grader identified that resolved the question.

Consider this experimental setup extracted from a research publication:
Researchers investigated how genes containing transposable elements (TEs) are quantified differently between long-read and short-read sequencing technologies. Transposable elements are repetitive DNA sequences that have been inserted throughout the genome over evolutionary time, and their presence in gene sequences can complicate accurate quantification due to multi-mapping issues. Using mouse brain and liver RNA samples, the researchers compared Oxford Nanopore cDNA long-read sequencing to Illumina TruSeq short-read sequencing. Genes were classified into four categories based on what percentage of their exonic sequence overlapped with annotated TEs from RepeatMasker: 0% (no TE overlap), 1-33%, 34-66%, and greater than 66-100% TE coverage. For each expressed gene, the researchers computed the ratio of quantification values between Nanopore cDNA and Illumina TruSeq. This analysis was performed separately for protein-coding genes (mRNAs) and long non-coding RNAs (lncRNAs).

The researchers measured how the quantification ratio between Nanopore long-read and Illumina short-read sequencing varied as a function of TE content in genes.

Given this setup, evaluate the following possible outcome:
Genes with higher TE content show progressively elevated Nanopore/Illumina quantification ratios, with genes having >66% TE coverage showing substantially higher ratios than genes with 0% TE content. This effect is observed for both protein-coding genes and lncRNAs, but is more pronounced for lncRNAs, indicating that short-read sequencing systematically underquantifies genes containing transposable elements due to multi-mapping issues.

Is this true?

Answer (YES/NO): YES